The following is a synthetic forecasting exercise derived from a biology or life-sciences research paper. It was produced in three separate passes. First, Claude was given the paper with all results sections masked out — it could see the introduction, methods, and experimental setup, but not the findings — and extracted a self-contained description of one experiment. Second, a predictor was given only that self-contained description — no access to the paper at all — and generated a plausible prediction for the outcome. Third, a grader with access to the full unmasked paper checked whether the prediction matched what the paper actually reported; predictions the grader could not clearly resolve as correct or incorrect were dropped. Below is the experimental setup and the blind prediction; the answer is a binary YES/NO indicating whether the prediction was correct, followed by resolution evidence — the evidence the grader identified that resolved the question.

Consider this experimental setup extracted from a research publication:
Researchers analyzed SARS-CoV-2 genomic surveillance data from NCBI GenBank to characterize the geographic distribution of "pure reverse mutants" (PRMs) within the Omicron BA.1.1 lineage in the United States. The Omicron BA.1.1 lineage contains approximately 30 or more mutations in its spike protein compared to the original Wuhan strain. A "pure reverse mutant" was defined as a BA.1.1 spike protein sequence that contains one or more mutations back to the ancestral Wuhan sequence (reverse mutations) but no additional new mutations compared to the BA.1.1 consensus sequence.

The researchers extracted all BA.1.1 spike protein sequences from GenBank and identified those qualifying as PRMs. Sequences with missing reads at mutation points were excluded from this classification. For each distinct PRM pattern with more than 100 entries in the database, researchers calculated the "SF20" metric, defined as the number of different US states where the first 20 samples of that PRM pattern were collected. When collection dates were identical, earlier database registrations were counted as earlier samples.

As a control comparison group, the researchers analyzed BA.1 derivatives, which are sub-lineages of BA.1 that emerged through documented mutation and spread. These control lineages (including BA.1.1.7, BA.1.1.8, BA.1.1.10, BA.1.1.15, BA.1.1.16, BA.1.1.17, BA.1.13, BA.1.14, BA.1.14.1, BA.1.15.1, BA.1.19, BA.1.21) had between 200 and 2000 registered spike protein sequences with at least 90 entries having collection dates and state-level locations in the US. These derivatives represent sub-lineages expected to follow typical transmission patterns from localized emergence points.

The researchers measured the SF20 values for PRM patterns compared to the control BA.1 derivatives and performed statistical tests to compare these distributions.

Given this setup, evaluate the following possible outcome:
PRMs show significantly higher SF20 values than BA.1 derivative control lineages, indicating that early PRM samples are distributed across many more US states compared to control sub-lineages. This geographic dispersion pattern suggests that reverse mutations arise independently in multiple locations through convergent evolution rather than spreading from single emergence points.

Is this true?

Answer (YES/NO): YES